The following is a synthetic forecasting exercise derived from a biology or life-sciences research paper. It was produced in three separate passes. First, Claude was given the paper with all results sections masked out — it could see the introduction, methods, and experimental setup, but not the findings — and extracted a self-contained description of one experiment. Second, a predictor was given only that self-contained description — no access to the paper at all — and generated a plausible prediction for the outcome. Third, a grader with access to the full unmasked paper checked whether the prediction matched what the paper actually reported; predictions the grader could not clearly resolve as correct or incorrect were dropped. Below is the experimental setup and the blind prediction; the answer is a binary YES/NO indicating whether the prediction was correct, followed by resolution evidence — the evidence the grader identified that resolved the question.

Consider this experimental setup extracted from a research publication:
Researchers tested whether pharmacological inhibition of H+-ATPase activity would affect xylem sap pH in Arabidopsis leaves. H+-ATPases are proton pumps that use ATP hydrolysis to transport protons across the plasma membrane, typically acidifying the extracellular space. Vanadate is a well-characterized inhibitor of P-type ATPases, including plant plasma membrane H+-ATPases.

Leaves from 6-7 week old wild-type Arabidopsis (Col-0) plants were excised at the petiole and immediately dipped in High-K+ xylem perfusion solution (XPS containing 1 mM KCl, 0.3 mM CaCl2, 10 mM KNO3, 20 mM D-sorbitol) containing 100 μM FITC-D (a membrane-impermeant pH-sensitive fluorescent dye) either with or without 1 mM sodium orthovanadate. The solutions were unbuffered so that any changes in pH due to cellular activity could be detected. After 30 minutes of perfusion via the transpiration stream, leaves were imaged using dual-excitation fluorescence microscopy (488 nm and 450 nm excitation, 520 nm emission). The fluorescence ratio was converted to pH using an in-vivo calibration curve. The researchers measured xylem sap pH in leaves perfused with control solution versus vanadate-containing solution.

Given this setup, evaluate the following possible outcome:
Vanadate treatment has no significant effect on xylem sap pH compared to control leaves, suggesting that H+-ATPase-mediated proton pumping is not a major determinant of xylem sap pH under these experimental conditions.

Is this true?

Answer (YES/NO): NO